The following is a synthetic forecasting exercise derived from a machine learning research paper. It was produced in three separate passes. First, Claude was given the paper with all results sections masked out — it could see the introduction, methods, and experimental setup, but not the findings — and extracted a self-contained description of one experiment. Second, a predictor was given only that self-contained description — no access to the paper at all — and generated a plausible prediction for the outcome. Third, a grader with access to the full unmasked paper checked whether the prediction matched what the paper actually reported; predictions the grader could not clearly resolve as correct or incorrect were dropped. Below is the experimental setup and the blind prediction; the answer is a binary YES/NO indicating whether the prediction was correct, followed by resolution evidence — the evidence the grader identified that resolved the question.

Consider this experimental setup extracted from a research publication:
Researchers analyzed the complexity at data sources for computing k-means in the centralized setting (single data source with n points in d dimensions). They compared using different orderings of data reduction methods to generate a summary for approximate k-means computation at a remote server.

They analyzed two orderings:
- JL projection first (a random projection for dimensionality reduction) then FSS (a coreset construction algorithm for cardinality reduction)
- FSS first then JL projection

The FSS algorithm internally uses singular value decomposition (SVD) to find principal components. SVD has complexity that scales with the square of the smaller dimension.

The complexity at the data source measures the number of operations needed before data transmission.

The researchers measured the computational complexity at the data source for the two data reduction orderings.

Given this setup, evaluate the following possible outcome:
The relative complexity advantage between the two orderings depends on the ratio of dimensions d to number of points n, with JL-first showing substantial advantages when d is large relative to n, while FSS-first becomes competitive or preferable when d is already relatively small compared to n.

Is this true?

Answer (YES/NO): NO